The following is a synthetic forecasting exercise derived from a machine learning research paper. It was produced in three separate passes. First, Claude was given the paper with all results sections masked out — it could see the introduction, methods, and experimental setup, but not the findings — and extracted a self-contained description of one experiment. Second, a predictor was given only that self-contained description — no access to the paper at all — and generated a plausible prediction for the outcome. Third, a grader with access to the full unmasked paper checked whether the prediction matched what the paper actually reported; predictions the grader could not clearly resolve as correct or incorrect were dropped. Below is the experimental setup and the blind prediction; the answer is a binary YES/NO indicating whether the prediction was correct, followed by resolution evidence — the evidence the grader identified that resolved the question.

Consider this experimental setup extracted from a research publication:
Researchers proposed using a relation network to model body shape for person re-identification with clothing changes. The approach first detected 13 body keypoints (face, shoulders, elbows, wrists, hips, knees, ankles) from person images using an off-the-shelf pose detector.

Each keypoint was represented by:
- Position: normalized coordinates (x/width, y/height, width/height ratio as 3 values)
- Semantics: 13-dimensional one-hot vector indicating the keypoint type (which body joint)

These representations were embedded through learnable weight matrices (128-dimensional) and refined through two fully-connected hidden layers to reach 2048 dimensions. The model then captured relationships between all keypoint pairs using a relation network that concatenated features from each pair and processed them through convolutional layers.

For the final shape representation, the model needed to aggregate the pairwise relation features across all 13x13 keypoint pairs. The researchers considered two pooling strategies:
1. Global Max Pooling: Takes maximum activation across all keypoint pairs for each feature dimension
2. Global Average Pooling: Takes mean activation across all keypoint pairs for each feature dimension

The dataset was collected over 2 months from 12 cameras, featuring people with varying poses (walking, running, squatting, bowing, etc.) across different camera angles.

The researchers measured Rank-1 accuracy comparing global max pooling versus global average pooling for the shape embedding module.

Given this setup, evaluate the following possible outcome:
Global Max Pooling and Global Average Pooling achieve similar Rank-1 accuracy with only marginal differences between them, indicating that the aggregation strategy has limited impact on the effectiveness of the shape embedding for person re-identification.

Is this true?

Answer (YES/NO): NO